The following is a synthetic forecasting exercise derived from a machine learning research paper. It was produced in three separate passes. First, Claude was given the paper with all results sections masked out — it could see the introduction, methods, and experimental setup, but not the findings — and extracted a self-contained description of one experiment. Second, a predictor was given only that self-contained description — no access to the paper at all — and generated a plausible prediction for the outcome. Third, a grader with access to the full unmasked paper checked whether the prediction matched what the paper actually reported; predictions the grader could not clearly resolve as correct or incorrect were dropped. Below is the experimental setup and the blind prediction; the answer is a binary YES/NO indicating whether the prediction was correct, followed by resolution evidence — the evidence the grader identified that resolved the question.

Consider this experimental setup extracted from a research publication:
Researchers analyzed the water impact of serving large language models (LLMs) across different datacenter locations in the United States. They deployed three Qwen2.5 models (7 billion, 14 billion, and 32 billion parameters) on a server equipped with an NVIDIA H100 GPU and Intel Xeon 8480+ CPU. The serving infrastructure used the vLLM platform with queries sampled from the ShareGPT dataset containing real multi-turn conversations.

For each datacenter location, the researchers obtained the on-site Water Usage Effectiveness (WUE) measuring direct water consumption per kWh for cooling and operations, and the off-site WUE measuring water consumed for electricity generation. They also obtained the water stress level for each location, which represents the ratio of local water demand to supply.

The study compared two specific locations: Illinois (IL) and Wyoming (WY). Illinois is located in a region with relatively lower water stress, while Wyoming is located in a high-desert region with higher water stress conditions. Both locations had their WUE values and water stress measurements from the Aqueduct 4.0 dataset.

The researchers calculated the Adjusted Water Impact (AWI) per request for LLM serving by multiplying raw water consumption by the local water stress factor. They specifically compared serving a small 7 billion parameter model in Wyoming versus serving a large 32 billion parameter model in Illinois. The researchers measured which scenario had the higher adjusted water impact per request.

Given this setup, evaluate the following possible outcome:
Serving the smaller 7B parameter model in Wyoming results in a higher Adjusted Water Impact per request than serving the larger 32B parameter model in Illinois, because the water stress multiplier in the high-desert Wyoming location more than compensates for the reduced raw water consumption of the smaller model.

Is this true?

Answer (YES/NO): YES